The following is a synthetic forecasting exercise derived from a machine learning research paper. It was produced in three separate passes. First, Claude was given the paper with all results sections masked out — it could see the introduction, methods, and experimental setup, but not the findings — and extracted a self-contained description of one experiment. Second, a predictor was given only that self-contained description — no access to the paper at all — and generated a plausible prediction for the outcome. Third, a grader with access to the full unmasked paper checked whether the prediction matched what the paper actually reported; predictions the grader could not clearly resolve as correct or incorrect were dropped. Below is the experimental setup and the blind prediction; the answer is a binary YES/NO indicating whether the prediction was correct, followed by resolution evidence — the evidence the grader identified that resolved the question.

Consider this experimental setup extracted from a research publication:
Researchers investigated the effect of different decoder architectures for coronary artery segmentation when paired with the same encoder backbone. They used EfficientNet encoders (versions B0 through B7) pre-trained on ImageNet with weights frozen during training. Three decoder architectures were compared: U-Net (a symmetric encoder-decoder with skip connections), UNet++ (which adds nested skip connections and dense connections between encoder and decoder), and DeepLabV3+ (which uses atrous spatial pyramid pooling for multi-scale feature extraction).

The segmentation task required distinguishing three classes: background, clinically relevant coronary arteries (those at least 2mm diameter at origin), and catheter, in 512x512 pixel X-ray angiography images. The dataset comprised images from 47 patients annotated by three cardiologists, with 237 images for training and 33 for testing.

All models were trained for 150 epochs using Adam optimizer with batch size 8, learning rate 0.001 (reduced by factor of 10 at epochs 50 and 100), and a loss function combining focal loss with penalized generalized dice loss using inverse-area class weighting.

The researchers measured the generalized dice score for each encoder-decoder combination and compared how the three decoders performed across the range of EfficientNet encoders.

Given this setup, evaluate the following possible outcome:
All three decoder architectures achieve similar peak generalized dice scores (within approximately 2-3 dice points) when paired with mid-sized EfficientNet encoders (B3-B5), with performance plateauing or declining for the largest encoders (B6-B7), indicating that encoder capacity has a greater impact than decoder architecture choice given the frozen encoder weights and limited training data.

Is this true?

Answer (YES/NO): NO